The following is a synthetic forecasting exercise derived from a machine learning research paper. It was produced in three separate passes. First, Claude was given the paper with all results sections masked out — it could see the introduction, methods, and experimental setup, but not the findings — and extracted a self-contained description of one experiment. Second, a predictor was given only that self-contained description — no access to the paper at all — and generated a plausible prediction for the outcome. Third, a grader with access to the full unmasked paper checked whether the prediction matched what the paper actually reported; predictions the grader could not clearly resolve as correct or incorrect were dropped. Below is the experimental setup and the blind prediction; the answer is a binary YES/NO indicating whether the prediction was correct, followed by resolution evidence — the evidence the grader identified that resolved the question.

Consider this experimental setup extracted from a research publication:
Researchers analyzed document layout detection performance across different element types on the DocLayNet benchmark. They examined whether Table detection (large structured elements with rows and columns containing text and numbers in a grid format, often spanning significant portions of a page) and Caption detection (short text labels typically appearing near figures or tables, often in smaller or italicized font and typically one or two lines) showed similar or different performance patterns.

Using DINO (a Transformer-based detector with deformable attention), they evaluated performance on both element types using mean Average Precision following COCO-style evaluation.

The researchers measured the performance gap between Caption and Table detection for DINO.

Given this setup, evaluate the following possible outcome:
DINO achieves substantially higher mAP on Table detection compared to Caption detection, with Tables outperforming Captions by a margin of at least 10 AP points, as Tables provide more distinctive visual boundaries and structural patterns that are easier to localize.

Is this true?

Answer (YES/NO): NO